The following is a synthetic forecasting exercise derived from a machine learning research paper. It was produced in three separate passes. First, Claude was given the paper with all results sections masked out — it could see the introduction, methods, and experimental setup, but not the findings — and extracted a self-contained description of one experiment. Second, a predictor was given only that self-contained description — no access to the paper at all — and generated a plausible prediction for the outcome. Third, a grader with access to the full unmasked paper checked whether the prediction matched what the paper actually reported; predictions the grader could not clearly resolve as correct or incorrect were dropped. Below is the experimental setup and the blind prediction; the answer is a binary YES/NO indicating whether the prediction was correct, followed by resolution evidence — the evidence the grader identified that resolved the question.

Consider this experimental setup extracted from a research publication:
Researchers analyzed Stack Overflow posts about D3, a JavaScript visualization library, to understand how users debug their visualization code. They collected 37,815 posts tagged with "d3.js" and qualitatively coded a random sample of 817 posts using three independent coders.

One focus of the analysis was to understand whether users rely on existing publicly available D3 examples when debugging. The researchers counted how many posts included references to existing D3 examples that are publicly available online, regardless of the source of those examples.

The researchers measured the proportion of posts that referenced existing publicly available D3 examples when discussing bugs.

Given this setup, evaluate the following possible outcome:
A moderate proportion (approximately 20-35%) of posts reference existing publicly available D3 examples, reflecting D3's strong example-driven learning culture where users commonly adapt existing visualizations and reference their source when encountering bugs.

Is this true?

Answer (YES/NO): YES